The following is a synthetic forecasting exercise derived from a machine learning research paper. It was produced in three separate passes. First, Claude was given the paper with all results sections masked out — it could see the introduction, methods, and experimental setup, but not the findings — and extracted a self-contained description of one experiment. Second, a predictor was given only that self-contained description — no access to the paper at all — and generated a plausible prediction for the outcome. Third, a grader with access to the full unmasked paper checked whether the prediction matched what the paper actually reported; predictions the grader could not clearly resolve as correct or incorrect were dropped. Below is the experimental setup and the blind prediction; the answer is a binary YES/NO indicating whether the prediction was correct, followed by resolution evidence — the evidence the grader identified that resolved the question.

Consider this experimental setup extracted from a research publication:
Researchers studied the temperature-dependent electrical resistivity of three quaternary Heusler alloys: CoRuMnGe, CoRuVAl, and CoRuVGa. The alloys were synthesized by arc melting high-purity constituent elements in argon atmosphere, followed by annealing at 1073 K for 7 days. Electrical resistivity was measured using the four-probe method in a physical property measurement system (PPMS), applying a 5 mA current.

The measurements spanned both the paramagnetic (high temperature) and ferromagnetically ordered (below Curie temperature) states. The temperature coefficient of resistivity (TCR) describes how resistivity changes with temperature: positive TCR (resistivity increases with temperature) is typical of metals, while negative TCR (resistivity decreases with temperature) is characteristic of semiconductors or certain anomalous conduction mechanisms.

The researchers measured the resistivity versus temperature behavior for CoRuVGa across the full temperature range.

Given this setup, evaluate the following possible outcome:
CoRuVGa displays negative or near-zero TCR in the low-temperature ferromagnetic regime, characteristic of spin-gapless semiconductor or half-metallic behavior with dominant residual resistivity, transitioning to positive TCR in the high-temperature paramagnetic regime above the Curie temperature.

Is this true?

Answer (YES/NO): NO